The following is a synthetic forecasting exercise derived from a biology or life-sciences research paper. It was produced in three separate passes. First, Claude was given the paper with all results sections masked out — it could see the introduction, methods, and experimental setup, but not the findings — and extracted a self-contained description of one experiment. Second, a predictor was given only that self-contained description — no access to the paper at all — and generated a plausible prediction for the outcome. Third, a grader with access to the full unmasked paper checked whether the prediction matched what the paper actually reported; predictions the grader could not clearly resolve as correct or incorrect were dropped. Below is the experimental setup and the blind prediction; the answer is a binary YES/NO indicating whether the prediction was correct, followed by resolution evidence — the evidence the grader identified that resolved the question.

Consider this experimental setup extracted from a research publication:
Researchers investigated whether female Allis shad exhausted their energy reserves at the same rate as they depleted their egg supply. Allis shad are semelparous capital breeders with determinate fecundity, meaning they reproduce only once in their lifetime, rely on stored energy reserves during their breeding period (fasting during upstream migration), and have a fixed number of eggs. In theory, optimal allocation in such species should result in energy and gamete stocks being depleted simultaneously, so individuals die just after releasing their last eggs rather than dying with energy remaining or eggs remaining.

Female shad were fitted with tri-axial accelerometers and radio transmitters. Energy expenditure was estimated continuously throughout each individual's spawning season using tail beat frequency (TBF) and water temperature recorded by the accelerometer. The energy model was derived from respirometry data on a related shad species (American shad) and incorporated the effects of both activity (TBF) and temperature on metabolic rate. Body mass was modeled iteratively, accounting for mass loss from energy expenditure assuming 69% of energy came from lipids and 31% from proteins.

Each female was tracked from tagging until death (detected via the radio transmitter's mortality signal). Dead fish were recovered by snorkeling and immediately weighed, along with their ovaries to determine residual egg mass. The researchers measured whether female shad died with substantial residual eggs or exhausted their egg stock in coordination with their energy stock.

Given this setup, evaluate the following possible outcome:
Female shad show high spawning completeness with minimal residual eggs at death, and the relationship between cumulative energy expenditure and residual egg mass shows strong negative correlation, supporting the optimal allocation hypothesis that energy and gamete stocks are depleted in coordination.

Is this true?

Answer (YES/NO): NO